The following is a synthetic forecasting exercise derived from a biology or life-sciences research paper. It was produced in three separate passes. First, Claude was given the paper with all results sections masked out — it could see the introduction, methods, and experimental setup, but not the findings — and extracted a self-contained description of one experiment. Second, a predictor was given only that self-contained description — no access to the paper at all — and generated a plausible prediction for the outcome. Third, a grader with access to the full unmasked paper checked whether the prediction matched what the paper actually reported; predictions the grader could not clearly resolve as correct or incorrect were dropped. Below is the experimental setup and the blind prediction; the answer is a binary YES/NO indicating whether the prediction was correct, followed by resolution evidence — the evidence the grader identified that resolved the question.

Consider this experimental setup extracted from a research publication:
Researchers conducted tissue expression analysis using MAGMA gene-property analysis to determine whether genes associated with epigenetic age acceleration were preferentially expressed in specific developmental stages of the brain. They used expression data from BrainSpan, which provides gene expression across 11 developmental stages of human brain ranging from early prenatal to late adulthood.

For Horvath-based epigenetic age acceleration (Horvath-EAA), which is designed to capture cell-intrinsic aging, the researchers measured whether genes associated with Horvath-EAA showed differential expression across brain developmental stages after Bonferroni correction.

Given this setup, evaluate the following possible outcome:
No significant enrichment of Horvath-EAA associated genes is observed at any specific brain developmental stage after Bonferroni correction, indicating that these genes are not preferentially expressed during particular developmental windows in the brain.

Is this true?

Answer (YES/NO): YES